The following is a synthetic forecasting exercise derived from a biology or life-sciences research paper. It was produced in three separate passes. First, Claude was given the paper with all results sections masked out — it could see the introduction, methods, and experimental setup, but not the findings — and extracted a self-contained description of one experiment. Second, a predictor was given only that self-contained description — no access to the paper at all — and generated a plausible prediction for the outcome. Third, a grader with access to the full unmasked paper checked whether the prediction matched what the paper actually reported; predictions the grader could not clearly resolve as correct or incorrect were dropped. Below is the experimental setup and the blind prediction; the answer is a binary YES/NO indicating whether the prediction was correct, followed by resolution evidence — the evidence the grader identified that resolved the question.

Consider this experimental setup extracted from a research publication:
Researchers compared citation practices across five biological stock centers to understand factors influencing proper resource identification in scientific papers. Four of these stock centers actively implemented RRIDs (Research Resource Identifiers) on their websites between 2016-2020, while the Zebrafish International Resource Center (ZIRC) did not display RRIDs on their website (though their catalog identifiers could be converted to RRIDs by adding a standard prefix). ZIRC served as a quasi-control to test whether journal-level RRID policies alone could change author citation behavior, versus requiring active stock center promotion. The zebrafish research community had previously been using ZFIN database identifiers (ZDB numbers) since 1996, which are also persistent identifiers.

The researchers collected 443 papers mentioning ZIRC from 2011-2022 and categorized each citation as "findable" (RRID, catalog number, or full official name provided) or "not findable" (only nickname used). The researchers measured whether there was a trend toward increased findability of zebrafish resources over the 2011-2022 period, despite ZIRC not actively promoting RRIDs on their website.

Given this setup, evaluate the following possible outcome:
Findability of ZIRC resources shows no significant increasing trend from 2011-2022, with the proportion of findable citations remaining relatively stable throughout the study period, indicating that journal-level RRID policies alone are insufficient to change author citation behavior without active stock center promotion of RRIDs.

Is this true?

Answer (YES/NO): NO